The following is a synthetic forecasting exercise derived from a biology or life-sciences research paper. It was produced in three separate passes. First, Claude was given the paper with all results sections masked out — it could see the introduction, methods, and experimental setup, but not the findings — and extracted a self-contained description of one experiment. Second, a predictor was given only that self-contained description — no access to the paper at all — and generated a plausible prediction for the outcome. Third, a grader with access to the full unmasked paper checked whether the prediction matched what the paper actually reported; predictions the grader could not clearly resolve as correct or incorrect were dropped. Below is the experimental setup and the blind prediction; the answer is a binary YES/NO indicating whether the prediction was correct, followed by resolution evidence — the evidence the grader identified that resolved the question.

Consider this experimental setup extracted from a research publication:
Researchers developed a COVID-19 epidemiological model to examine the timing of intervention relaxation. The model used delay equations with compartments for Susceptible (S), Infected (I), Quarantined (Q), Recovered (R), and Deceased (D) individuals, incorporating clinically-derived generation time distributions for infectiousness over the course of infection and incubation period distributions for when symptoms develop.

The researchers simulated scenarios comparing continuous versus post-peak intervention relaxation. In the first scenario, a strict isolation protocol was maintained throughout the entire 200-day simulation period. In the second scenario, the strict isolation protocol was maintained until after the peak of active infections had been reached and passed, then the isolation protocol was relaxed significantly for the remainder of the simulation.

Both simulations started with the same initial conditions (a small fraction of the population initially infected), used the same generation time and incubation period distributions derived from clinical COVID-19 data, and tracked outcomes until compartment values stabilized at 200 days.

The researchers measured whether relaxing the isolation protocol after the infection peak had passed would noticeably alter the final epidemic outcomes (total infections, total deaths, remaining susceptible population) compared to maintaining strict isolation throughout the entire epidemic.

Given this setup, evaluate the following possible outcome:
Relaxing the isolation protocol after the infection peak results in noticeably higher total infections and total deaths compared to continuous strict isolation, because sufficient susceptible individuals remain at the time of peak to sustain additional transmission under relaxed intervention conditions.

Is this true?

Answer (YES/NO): NO